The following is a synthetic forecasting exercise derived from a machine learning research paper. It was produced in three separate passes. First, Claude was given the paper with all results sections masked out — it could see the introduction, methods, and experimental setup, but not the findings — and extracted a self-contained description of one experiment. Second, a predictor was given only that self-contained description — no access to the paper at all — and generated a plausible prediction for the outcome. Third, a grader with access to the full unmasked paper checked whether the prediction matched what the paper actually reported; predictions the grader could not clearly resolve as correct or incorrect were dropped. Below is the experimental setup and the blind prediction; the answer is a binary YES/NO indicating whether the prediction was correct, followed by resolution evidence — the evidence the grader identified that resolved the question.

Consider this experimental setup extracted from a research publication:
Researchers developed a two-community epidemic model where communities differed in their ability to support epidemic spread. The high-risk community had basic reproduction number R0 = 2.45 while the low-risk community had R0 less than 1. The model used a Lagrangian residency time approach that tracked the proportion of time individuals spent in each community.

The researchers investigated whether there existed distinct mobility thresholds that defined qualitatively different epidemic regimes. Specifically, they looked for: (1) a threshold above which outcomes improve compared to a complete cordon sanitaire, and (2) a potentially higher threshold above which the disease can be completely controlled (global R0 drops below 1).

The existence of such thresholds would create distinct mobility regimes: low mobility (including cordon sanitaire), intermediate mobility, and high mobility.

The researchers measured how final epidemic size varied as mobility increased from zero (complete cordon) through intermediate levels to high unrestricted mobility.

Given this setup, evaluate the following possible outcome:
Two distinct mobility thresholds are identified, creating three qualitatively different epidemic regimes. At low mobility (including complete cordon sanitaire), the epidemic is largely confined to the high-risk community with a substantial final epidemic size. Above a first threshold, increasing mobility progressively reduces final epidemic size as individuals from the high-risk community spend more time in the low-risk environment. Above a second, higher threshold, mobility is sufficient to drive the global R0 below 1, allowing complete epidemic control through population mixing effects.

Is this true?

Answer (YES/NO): YES